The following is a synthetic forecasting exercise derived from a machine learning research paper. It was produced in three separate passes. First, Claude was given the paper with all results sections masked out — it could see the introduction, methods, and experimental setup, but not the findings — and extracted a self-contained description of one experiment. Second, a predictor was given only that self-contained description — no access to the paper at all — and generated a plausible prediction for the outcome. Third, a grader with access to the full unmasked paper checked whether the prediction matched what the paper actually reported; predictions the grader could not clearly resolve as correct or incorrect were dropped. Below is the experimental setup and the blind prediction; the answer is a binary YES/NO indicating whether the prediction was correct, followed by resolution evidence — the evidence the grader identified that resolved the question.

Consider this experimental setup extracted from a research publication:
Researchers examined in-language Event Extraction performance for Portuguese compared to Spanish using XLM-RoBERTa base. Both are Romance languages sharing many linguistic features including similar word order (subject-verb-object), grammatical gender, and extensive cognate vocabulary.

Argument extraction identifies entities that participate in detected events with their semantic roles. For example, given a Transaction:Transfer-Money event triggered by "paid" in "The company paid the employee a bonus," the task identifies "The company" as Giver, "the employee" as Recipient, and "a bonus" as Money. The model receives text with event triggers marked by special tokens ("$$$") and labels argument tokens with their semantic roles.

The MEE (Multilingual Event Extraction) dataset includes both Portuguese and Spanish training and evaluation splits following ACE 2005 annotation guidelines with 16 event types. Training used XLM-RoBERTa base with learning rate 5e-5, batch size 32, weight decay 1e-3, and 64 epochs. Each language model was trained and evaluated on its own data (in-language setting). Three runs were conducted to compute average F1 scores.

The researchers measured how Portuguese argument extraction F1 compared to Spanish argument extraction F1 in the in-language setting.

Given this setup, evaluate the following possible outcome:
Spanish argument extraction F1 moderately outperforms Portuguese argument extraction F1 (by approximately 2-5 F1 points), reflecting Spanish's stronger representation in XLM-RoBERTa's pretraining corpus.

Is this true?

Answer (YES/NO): NO